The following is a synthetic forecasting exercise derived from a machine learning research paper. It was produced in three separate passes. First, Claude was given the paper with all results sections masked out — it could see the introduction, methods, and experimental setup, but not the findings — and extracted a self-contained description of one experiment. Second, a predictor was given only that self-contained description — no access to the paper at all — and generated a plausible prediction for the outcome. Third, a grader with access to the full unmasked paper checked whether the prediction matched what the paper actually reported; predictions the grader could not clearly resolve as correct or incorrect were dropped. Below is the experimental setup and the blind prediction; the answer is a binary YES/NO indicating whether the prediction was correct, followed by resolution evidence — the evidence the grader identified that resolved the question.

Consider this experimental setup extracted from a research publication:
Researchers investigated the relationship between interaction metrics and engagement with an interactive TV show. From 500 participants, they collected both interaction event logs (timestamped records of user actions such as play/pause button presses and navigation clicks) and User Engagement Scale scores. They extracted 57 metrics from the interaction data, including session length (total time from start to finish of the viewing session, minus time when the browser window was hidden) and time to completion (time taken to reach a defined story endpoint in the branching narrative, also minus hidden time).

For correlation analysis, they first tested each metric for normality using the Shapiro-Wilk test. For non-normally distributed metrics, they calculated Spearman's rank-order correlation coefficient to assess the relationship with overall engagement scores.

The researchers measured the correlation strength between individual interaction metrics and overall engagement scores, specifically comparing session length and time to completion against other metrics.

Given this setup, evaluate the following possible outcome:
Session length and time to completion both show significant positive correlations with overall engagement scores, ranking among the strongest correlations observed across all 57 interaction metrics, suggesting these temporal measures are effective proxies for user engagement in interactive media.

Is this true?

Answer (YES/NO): YES